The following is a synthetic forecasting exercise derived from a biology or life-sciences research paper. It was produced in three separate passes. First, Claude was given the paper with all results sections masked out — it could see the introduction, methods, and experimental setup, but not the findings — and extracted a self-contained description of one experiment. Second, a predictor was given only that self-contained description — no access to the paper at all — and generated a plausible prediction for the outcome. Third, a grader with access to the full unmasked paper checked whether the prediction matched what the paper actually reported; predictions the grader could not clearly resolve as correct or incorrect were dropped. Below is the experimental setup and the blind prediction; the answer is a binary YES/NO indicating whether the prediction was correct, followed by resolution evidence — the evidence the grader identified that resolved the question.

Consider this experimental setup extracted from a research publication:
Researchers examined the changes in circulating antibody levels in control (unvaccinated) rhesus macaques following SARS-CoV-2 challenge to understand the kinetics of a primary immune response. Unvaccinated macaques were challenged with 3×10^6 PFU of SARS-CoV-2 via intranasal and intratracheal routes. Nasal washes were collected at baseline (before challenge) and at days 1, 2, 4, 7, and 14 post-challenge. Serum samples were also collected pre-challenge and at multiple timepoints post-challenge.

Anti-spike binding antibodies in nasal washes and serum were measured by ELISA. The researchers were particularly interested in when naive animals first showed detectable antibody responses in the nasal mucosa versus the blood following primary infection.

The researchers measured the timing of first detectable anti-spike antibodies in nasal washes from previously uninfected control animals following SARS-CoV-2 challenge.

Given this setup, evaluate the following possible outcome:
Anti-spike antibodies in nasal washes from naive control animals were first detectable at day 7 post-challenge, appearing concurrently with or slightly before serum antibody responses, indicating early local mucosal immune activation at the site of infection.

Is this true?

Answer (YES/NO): NO